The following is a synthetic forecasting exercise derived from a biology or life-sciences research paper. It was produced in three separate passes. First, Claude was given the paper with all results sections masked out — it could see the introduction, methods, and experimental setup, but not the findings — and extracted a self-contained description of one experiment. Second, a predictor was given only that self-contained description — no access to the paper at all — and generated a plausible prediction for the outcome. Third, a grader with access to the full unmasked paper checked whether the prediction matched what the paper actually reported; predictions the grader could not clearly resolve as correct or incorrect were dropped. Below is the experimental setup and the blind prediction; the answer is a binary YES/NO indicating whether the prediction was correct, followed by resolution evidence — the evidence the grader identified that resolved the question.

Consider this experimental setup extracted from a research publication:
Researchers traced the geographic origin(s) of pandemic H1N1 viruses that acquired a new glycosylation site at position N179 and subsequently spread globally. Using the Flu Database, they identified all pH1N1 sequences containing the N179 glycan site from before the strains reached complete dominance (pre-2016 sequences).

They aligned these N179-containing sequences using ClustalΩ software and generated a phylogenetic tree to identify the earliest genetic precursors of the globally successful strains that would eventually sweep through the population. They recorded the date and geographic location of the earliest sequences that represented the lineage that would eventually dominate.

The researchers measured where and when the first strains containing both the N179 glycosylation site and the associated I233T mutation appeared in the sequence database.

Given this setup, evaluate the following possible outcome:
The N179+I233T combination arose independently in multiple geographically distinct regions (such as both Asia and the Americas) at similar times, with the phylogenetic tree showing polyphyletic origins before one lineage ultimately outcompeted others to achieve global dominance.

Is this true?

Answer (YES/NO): NO